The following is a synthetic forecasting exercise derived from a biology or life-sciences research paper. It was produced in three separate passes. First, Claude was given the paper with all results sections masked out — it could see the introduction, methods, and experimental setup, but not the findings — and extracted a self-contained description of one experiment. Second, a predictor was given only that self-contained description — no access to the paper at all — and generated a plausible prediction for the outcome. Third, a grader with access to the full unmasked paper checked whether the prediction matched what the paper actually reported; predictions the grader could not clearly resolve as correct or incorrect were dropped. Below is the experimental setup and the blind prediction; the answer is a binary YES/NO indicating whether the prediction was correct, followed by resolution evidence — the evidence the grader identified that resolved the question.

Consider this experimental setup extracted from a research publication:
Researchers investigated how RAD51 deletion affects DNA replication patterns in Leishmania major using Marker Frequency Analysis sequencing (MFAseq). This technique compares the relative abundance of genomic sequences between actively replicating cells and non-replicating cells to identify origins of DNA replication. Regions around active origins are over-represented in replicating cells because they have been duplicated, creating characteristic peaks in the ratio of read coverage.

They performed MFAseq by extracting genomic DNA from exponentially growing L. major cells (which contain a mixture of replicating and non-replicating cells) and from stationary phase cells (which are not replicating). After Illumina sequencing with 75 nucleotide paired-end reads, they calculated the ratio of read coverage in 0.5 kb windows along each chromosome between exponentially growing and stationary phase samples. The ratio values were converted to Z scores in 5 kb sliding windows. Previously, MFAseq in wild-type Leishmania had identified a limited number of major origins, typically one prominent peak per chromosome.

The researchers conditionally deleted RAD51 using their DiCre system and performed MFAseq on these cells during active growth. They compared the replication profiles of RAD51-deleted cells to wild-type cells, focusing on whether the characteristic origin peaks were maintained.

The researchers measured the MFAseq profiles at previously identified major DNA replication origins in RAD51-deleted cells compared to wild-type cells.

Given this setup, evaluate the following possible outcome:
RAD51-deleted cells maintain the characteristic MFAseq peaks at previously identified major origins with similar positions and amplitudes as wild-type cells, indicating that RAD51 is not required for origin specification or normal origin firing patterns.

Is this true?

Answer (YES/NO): NO